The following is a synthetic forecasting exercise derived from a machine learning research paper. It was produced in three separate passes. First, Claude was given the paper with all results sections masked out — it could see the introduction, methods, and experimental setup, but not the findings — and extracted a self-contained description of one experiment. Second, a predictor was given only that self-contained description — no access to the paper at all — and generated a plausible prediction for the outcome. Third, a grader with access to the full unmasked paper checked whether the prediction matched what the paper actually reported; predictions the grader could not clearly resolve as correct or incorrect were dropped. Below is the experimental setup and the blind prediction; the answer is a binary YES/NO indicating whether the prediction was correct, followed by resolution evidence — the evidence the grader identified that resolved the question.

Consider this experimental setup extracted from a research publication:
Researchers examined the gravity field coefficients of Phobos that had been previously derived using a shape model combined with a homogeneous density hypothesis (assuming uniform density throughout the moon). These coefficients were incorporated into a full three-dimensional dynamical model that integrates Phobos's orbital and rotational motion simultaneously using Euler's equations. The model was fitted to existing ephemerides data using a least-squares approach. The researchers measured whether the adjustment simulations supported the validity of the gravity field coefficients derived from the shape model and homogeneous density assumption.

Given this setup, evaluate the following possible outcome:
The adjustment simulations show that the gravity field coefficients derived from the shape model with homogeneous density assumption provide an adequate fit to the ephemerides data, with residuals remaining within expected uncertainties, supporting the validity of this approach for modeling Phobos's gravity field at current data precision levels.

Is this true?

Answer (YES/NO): NO